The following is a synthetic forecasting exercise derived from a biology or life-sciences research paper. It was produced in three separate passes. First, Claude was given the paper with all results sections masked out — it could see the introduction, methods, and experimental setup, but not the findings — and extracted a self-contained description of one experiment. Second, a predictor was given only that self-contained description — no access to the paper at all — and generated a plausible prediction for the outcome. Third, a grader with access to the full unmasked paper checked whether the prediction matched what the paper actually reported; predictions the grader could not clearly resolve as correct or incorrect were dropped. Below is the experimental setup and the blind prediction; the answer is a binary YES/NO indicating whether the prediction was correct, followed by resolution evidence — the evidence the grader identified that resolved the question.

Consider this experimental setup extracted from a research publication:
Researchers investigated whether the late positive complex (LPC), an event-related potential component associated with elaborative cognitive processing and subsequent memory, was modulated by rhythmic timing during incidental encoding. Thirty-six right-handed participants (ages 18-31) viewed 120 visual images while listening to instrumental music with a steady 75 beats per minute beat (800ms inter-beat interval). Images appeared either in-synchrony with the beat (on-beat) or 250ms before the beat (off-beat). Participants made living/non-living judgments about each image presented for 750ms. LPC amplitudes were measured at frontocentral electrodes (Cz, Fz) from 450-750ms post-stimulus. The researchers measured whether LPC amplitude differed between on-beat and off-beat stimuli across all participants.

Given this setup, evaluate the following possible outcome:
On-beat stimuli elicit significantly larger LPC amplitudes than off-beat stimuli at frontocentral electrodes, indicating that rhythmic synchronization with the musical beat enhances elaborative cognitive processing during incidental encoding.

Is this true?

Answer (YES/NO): NO